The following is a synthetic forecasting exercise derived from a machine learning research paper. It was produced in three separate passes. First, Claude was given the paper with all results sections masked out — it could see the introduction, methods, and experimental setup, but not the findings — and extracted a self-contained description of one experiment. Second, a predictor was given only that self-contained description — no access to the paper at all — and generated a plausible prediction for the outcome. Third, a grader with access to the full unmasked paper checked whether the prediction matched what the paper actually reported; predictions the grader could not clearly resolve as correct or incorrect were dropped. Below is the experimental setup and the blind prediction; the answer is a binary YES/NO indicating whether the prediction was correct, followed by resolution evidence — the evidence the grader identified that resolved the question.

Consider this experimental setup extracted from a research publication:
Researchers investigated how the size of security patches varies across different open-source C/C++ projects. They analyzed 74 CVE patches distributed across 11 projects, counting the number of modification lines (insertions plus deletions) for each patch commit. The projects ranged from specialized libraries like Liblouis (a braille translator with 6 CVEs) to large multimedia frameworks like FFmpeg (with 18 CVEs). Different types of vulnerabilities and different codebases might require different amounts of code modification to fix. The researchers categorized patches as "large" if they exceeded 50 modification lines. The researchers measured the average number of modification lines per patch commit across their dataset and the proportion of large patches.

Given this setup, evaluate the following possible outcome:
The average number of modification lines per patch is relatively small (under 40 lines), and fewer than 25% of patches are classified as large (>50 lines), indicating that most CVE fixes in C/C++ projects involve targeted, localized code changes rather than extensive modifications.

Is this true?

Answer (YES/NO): YES